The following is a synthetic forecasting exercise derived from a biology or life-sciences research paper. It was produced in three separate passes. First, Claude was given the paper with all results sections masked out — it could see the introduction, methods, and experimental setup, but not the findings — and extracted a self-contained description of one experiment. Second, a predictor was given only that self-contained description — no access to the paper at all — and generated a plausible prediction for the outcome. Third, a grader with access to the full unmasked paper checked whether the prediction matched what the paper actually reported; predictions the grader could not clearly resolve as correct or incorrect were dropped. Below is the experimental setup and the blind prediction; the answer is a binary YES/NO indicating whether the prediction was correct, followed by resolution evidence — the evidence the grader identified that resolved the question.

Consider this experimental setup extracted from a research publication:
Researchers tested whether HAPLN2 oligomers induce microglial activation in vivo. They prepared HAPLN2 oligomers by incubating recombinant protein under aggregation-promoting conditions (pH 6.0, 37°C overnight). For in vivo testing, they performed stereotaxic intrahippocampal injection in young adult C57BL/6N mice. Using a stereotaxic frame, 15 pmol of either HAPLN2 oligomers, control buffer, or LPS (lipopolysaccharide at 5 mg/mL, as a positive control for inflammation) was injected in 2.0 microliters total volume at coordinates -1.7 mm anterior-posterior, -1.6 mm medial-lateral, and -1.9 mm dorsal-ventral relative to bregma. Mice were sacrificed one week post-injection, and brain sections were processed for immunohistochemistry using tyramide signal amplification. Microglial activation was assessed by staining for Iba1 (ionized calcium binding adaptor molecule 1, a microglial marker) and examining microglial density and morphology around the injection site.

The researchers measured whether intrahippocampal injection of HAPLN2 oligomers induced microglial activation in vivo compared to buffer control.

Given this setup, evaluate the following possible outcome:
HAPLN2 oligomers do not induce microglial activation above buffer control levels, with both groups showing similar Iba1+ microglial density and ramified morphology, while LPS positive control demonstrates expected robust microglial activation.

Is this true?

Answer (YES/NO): NO